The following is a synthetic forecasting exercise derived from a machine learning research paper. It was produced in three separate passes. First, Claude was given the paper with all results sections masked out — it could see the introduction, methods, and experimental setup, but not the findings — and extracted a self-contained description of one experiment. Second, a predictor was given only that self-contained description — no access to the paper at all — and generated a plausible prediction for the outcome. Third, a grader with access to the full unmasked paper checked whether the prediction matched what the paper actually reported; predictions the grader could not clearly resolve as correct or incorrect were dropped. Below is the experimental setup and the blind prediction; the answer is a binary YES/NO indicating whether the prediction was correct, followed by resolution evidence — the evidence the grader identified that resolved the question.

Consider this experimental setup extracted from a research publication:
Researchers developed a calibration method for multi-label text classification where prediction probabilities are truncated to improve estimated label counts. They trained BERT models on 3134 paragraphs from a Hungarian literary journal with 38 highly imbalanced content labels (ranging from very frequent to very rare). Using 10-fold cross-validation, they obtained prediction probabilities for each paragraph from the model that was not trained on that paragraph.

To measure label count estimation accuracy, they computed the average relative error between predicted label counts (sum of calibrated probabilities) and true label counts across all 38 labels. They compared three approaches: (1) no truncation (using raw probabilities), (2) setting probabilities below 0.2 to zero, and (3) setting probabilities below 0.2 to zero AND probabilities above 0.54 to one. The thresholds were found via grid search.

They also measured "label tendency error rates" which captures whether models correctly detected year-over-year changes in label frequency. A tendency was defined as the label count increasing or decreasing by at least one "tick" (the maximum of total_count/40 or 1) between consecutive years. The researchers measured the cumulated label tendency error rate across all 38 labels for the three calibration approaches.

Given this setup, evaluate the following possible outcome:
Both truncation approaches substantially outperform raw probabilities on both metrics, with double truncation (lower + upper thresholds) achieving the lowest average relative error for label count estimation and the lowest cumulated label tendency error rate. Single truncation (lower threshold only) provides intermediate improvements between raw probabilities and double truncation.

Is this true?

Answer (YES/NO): NO